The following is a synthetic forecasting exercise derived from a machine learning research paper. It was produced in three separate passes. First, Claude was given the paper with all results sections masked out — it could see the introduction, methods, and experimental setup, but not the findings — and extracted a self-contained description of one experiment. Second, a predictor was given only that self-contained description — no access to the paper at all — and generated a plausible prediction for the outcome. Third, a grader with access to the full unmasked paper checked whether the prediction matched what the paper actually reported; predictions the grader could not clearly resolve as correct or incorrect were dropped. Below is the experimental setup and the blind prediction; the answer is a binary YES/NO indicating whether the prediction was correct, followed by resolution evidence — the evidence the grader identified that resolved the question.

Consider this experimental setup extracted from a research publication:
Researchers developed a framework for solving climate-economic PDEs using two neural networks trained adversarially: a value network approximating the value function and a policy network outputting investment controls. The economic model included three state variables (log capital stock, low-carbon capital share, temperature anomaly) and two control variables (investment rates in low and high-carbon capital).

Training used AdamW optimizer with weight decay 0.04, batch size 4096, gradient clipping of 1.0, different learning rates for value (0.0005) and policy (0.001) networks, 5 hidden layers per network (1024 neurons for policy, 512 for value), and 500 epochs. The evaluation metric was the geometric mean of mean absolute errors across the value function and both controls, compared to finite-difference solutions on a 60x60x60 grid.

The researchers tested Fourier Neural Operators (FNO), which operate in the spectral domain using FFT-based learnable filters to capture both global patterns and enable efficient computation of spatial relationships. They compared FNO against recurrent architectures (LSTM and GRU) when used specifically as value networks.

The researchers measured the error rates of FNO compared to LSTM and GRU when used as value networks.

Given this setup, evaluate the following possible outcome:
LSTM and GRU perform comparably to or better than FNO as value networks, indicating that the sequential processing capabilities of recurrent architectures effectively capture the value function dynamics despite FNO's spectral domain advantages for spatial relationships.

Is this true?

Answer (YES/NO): YES